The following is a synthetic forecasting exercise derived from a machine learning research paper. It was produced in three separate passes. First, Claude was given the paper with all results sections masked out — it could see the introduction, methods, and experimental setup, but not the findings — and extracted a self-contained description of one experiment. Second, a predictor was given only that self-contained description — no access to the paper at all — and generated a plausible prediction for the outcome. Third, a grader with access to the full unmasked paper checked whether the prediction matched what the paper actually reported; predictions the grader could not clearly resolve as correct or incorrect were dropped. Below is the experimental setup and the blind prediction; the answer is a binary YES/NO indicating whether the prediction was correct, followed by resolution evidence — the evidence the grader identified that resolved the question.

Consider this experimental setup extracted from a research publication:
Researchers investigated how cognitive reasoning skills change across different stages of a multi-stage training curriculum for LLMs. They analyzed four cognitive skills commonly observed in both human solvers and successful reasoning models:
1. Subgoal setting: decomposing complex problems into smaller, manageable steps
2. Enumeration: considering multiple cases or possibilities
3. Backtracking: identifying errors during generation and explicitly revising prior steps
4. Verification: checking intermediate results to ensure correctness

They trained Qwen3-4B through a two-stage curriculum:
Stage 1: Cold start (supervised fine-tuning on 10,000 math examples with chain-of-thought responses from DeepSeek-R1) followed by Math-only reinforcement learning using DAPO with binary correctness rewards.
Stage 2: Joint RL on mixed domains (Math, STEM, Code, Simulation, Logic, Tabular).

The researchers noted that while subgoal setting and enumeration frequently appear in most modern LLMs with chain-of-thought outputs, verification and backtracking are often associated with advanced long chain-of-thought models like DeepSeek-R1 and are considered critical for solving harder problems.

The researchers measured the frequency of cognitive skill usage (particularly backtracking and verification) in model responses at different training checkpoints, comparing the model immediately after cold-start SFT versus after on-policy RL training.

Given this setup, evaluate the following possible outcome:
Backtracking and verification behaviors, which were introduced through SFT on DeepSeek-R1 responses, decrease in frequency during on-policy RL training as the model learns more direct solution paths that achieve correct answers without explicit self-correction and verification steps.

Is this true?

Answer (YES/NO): NO